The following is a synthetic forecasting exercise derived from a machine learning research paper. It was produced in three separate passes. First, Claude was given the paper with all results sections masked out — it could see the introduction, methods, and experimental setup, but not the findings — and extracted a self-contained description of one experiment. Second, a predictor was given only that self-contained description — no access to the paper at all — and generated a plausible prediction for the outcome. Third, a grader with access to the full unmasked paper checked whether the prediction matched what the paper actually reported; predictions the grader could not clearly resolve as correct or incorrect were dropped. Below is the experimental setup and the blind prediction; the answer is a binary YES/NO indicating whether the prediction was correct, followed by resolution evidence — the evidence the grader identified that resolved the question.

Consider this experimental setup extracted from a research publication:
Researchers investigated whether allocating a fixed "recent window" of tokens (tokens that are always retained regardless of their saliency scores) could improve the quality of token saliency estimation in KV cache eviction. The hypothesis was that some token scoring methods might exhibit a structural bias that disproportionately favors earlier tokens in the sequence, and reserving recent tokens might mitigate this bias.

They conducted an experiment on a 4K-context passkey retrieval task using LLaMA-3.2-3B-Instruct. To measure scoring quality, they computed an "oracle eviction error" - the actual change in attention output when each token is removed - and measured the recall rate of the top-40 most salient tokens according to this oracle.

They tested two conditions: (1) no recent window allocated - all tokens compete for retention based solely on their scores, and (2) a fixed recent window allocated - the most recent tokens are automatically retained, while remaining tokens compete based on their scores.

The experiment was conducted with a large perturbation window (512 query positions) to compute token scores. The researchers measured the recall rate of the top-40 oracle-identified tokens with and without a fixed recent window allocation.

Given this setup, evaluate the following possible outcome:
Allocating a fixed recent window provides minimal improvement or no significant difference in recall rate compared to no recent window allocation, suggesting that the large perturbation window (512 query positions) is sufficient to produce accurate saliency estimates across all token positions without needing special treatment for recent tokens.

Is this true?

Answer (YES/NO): NO